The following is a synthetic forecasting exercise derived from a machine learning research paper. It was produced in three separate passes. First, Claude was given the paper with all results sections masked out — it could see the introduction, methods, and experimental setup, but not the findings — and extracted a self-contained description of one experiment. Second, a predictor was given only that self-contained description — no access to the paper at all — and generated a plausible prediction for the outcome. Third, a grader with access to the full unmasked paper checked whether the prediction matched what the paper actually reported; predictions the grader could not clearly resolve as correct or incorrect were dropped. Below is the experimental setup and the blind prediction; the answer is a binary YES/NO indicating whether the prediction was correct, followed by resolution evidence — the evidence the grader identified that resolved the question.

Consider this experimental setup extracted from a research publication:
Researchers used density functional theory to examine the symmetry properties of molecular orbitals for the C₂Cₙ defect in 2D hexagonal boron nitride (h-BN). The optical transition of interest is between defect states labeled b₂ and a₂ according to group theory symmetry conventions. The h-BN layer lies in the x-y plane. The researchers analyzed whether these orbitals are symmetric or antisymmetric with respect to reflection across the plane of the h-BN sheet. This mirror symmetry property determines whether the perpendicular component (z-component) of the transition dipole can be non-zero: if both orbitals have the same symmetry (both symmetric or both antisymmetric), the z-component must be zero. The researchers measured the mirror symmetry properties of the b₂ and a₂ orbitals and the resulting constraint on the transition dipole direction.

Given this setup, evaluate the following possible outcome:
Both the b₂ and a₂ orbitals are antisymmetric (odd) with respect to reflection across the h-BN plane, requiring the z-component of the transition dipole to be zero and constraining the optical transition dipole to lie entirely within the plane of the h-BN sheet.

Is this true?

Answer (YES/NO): YES